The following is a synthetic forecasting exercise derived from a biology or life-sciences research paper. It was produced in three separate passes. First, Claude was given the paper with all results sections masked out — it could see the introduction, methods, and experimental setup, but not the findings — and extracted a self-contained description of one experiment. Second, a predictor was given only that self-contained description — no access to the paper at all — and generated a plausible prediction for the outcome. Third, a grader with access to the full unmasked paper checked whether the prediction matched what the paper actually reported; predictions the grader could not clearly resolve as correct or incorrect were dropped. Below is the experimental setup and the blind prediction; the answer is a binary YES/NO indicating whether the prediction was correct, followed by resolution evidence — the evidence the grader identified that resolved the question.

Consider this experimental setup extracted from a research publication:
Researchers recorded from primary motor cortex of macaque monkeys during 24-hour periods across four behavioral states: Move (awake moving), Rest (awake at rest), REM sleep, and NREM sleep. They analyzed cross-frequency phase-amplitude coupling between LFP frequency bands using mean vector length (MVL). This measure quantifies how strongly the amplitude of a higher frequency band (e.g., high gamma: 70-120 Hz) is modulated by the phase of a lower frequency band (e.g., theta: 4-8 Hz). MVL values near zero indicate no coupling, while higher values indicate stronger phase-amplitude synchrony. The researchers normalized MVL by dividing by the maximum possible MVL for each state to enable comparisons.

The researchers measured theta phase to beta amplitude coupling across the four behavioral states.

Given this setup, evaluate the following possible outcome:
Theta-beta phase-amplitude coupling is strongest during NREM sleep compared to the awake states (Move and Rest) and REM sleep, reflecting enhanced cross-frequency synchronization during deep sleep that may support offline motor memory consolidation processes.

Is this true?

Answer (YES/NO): NO